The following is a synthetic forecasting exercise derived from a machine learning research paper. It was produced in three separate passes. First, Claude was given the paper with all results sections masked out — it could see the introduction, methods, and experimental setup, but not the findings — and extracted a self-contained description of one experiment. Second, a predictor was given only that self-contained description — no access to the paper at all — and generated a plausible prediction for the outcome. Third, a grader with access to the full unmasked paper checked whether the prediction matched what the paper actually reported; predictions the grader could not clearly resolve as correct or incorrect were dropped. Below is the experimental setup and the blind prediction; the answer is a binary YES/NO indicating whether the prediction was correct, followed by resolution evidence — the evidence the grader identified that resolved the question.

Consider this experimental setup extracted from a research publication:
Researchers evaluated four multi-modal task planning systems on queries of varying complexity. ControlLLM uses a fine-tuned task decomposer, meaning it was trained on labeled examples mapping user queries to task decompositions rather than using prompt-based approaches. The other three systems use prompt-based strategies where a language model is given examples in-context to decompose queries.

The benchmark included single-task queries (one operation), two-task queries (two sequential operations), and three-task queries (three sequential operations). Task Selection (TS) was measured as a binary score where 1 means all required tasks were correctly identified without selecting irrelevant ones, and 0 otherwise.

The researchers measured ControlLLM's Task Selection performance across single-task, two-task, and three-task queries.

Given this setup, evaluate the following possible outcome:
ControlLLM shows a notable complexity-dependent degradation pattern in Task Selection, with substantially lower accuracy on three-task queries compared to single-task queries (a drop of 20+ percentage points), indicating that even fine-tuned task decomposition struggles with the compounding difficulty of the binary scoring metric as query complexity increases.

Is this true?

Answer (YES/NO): YES